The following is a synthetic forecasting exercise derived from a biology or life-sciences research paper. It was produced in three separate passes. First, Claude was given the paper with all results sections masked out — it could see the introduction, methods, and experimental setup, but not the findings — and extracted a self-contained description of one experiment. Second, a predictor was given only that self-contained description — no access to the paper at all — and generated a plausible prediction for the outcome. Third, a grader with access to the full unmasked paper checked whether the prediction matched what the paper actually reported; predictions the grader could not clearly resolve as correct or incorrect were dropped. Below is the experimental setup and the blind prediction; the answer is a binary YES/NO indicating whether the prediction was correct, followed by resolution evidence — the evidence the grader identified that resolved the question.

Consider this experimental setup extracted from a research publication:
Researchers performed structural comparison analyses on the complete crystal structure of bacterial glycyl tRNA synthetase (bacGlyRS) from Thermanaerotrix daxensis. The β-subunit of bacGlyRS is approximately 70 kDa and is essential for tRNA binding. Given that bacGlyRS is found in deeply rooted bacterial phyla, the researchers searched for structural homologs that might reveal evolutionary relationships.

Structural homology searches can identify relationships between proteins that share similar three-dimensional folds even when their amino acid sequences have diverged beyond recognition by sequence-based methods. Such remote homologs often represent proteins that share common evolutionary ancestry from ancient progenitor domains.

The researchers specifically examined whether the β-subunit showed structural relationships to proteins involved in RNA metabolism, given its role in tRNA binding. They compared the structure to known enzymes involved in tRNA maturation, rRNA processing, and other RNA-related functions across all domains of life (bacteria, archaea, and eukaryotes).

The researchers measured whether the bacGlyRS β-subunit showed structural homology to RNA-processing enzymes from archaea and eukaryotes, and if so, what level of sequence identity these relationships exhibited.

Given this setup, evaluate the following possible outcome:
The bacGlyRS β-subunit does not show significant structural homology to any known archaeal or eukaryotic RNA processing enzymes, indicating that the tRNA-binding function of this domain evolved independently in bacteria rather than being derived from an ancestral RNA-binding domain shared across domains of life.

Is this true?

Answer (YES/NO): NO